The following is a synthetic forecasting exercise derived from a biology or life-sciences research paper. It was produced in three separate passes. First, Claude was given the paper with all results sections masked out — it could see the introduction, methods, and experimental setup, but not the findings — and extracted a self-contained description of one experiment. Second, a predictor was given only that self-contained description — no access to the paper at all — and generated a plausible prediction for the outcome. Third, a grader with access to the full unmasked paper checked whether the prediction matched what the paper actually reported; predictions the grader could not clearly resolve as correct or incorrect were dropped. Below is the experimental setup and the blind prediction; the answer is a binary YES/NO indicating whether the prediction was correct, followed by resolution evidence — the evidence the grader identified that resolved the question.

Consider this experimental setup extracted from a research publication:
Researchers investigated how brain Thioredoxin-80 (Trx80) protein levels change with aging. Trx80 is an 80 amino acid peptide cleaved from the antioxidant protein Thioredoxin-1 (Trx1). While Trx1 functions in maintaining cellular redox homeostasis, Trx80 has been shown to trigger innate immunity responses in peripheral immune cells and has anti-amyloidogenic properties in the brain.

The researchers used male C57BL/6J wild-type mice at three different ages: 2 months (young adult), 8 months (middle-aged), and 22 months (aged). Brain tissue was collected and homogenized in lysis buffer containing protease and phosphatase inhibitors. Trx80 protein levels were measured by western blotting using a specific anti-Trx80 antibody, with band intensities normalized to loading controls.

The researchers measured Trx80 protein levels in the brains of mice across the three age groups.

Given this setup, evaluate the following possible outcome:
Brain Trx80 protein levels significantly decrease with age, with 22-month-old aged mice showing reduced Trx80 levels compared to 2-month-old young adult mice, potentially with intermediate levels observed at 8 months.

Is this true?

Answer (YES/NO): NO